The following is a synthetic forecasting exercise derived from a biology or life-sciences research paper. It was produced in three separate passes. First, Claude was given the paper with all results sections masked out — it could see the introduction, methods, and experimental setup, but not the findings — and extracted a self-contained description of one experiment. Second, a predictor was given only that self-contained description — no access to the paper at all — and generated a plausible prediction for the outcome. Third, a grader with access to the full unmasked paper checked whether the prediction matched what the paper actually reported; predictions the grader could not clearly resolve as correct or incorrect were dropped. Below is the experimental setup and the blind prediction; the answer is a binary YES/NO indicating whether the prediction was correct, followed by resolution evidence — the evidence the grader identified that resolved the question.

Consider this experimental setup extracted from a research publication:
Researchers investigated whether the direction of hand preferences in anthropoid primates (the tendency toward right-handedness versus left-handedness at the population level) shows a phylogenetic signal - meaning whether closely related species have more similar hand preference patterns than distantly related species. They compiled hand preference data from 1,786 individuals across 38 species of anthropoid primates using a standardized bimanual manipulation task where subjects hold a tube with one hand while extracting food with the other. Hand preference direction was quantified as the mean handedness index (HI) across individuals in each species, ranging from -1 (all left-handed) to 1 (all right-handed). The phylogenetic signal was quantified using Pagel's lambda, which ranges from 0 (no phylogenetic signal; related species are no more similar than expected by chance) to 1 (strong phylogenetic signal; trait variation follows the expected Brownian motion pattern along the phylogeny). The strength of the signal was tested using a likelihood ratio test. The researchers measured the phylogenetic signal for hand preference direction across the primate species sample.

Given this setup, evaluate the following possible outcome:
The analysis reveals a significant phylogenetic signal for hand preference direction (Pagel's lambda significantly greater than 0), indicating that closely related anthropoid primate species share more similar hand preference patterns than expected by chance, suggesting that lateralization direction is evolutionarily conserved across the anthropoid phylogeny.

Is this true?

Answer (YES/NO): NO